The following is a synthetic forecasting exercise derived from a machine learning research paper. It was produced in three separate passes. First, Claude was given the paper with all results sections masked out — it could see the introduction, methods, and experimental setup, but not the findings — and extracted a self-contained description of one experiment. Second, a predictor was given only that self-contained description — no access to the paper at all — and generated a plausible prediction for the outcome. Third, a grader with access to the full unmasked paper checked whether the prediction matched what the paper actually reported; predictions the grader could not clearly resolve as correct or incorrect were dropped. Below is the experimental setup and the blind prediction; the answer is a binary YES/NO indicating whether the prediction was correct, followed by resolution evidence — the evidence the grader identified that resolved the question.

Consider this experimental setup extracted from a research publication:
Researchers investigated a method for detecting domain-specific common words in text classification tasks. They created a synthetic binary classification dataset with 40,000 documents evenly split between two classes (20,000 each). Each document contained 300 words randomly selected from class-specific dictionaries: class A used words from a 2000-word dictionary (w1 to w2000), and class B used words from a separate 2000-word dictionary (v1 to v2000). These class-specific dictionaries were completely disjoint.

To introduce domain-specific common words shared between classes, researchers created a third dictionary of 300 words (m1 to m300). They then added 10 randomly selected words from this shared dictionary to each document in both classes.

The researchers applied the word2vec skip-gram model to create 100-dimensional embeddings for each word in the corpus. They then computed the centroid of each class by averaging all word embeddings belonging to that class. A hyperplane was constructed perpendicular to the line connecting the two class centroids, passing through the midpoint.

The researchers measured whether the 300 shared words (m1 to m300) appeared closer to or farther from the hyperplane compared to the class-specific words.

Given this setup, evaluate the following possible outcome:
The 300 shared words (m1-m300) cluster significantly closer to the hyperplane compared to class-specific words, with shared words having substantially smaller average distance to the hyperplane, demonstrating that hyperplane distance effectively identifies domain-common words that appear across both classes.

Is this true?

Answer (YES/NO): YES